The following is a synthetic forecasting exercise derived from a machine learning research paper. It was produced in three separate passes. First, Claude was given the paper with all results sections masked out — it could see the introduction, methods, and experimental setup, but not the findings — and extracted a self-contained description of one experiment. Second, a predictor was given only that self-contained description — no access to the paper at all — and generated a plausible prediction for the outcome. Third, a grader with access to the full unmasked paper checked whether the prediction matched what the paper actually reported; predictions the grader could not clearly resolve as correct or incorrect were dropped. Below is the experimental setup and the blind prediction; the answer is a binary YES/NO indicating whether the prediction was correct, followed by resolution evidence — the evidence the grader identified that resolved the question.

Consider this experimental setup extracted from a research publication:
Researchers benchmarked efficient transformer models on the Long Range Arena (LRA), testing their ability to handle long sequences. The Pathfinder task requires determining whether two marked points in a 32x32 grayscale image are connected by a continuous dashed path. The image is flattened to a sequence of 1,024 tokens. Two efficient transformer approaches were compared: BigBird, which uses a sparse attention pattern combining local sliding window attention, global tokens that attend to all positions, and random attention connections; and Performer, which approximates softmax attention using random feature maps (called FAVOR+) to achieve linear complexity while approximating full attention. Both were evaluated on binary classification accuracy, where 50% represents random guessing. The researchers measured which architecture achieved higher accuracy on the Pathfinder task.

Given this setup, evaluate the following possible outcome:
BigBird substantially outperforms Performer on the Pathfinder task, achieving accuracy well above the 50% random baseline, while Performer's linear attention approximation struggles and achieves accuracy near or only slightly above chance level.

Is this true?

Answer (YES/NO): NO